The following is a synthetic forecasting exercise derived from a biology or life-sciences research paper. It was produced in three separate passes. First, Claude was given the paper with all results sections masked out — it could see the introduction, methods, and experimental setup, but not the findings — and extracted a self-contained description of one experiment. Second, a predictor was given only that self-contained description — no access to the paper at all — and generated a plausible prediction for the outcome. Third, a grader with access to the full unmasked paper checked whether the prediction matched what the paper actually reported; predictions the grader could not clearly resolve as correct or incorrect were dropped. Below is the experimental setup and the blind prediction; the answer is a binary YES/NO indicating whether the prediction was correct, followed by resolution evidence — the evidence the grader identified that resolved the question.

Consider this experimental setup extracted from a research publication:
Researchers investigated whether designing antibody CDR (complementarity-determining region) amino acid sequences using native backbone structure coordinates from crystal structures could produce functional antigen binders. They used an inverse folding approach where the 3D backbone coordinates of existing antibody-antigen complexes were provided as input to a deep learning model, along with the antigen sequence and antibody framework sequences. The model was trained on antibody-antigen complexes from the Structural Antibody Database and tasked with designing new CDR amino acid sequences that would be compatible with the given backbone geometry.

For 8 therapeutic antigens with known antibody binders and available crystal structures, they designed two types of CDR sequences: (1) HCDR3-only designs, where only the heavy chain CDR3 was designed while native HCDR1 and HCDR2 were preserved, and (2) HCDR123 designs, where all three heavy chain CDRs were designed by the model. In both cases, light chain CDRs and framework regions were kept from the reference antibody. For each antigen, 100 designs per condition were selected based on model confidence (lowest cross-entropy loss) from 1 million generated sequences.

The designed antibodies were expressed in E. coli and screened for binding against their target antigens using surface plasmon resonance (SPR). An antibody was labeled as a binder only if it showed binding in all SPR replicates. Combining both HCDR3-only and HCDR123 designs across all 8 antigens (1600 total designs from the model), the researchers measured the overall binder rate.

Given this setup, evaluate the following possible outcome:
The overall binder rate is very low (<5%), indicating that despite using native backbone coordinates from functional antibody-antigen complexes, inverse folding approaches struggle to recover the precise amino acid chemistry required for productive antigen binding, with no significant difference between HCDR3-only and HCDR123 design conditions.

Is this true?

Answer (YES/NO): NO